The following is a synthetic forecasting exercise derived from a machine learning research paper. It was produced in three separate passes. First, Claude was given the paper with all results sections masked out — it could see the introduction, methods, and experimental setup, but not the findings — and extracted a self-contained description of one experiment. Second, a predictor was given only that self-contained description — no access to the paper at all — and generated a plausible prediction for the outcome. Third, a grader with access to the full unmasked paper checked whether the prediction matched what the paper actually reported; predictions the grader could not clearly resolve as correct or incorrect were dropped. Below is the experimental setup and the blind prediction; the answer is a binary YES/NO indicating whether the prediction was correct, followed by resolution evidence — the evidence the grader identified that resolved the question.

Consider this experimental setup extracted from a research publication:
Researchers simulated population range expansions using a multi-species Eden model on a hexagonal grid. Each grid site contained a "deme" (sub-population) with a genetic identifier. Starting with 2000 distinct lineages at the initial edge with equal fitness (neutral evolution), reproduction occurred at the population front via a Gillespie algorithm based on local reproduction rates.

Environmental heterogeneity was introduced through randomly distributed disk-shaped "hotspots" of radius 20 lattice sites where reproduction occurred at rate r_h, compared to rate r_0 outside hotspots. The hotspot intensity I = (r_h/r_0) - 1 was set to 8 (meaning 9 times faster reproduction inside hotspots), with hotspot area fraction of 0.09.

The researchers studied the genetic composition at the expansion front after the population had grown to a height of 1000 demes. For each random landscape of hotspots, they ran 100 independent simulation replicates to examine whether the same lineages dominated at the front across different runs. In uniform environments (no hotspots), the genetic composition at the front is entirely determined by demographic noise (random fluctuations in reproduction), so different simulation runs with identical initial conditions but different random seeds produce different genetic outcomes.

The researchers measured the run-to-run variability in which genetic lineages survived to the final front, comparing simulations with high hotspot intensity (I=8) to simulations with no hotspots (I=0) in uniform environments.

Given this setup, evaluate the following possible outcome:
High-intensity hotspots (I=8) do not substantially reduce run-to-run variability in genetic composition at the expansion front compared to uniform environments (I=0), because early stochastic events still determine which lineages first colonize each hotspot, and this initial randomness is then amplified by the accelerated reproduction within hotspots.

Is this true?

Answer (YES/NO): NO